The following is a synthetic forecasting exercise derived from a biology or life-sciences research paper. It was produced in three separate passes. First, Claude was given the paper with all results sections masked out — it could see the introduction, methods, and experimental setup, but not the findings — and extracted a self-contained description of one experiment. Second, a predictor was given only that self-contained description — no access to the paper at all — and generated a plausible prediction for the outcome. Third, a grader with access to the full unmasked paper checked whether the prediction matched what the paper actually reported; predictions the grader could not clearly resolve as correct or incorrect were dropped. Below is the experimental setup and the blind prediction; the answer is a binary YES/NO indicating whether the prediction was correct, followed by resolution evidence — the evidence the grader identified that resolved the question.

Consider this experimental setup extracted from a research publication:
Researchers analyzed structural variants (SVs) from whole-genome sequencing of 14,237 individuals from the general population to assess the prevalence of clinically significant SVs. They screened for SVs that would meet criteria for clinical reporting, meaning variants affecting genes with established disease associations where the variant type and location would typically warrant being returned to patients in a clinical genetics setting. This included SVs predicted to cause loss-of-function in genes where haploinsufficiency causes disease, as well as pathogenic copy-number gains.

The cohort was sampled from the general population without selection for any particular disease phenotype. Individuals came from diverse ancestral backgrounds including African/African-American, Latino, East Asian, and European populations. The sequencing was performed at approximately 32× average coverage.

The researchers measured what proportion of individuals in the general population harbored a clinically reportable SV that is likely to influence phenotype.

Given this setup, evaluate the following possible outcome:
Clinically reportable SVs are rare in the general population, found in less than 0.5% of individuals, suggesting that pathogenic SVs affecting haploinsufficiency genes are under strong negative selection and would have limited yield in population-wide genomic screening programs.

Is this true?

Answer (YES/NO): YES